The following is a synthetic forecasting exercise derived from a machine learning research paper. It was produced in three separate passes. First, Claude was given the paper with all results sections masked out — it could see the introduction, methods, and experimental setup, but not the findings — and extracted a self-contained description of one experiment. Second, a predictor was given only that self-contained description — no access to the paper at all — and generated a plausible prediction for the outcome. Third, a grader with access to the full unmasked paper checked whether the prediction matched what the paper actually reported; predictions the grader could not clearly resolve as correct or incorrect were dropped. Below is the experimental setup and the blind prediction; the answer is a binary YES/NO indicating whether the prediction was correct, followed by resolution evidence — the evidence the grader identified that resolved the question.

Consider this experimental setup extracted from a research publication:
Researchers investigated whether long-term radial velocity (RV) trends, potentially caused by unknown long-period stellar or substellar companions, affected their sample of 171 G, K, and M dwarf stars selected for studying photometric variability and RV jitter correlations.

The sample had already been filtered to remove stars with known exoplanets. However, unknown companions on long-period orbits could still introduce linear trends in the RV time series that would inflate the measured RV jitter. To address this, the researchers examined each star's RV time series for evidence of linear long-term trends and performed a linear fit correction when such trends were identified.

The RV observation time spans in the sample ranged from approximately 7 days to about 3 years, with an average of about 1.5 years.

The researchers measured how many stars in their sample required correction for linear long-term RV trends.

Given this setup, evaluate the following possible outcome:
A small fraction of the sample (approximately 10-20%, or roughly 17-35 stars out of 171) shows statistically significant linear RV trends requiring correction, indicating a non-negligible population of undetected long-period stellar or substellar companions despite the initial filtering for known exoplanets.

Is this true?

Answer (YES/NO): YES